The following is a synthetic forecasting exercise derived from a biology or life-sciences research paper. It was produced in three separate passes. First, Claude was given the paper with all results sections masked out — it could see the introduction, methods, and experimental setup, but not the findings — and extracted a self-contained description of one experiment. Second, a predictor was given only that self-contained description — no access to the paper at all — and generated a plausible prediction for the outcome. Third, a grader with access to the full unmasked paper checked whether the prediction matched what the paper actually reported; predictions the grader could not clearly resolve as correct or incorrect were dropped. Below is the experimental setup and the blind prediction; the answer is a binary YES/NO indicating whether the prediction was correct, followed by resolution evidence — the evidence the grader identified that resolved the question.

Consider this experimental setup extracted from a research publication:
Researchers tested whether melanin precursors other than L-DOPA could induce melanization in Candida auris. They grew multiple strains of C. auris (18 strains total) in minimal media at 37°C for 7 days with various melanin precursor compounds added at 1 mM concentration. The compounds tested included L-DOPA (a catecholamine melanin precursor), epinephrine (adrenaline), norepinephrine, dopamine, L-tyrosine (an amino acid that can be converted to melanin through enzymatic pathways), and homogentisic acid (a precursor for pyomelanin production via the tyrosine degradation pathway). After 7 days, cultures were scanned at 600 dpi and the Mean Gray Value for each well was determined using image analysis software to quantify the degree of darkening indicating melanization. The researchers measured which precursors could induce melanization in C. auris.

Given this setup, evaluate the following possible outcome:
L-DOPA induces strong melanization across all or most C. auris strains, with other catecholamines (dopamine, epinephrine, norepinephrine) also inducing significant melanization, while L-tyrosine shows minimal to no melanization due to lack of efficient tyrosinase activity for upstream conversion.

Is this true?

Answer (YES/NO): YES